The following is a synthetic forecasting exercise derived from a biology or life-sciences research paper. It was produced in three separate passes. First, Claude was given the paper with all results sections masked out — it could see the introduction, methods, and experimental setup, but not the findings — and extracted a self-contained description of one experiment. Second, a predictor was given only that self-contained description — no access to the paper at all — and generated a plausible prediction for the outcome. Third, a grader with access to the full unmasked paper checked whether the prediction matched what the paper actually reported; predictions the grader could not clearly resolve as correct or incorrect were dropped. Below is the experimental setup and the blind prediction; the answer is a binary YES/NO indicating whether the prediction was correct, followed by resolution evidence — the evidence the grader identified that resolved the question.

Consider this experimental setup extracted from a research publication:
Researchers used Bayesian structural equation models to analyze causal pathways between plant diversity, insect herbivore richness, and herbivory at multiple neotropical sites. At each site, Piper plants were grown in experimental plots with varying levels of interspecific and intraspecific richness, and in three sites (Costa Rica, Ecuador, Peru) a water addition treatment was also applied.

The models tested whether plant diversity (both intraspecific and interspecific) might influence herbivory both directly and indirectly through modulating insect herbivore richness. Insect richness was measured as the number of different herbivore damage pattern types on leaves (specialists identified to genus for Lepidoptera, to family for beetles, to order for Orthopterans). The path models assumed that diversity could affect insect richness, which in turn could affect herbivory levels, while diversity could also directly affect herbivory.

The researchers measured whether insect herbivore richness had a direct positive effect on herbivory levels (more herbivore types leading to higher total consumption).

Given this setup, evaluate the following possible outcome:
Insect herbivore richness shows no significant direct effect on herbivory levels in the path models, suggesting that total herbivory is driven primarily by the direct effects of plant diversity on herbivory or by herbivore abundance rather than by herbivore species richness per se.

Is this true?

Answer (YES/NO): NO